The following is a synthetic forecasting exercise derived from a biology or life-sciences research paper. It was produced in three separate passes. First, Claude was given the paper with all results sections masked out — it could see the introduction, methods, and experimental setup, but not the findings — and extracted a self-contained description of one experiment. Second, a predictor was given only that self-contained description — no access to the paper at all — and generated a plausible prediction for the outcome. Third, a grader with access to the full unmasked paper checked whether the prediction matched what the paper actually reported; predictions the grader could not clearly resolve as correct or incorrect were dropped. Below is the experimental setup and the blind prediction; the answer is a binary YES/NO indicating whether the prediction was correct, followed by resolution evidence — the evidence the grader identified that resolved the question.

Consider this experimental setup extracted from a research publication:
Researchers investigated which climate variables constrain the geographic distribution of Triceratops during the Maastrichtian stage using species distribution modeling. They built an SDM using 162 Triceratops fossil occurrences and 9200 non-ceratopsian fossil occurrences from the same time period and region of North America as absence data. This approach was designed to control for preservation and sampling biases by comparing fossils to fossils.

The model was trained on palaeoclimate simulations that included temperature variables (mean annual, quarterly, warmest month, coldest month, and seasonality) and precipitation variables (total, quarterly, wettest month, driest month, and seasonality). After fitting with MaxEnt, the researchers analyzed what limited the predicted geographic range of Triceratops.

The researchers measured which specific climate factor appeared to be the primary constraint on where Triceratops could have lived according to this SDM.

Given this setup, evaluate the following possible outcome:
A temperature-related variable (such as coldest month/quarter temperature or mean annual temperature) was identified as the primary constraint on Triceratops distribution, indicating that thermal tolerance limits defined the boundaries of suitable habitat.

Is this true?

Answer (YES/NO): YES